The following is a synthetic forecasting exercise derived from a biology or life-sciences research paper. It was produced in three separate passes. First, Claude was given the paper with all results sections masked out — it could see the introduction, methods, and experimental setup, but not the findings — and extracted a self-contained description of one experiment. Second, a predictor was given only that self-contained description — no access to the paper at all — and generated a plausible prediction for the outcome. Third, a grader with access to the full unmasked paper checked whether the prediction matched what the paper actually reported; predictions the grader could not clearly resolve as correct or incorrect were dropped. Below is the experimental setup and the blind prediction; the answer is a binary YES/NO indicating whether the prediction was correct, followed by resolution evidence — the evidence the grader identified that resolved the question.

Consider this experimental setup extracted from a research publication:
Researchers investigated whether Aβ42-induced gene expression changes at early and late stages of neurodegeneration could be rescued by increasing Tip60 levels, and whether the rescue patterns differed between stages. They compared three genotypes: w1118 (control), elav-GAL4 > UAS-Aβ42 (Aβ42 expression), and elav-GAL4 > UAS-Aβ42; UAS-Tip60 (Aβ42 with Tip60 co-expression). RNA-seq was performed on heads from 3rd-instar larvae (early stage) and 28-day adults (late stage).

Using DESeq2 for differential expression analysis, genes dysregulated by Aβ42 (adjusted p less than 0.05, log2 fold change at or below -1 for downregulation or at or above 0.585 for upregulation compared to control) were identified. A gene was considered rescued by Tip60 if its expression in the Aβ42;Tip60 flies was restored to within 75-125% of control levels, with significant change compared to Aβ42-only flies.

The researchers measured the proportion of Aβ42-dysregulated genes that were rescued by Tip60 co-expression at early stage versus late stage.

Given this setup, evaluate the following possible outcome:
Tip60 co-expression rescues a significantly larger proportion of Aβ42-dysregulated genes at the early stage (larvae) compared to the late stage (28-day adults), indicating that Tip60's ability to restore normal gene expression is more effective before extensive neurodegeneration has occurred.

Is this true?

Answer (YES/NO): YES